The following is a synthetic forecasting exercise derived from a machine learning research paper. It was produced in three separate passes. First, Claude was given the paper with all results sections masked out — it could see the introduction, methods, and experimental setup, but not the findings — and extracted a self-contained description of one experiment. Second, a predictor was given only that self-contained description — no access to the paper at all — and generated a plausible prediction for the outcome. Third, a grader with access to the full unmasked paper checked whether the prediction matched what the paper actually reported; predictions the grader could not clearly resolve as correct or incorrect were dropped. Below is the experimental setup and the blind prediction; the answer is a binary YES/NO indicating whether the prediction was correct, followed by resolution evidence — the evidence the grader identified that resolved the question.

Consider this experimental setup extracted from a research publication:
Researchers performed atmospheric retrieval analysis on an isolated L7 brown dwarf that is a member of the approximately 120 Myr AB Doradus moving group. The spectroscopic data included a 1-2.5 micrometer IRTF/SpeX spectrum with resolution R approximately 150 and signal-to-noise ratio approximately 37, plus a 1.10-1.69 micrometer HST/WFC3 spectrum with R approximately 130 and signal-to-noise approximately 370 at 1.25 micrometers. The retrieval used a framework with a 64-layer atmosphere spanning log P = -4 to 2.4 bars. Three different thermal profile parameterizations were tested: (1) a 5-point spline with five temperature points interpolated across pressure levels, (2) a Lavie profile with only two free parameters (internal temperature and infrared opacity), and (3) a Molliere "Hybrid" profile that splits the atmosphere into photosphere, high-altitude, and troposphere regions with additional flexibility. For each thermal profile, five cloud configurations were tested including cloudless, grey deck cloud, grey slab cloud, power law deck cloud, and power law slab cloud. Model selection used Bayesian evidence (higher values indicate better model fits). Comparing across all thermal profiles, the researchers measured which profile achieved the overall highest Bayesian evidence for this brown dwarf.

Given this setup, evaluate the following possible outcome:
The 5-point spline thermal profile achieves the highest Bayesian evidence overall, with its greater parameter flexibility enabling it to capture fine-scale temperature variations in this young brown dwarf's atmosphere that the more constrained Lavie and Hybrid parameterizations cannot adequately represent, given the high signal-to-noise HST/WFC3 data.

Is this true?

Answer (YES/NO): NO